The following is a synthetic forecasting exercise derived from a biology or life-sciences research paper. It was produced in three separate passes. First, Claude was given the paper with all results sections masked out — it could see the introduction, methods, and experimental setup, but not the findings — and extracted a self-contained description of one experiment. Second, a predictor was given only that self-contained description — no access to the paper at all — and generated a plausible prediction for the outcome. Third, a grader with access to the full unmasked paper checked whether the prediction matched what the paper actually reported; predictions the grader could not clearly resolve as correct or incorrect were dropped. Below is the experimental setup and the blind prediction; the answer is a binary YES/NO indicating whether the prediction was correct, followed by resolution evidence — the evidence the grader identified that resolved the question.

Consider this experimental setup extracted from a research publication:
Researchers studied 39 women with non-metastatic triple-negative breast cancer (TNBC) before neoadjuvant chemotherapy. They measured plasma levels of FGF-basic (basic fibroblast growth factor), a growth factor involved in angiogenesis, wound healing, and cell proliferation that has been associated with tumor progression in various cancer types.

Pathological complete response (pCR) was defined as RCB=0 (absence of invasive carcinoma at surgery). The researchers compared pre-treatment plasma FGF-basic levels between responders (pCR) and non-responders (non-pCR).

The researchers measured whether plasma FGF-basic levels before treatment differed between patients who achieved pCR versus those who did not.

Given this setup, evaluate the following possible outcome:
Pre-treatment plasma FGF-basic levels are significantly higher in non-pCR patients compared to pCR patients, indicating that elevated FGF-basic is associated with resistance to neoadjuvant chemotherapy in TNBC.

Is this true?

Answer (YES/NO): NO